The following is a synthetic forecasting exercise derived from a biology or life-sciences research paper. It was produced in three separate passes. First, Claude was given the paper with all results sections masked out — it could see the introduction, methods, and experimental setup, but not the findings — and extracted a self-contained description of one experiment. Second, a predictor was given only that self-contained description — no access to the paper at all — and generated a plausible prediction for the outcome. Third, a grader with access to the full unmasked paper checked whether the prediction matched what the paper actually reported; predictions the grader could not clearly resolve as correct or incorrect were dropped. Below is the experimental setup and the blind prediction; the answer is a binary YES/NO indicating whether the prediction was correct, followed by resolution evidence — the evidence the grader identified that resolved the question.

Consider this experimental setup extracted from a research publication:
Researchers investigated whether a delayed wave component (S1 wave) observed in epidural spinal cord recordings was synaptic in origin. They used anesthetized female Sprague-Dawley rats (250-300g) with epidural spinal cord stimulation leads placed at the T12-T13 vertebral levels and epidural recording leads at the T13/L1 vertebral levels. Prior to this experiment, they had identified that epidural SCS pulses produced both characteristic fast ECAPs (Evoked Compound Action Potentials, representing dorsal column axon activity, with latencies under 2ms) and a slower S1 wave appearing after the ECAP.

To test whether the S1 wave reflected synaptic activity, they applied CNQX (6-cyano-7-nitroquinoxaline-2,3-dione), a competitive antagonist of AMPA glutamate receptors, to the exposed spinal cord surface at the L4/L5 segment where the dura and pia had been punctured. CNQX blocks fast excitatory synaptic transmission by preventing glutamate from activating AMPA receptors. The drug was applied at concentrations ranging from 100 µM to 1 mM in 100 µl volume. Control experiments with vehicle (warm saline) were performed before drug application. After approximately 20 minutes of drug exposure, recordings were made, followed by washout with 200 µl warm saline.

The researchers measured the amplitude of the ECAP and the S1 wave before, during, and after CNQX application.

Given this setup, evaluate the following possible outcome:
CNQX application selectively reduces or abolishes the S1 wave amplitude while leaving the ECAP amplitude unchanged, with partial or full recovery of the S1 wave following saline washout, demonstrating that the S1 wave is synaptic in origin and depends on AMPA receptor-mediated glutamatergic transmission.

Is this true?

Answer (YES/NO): YES